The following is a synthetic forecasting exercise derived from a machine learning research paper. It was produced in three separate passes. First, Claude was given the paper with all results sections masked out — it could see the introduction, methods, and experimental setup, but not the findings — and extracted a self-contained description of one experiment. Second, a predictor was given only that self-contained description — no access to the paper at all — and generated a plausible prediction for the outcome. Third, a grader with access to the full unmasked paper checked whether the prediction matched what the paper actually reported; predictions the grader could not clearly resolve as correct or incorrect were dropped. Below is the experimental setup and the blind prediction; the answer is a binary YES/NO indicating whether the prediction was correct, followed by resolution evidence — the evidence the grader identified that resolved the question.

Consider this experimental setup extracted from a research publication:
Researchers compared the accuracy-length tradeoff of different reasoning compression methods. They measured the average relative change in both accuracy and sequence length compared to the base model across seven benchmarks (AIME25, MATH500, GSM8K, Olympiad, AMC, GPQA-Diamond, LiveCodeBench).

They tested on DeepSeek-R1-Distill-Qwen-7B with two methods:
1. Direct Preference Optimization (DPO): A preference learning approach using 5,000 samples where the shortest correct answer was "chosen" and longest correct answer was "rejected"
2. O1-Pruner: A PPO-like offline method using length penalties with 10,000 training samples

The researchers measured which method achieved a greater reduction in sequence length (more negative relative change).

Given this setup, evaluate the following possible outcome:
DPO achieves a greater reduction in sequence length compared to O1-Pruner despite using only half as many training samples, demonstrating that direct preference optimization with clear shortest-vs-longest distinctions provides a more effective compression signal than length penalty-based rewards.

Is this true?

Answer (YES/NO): NO